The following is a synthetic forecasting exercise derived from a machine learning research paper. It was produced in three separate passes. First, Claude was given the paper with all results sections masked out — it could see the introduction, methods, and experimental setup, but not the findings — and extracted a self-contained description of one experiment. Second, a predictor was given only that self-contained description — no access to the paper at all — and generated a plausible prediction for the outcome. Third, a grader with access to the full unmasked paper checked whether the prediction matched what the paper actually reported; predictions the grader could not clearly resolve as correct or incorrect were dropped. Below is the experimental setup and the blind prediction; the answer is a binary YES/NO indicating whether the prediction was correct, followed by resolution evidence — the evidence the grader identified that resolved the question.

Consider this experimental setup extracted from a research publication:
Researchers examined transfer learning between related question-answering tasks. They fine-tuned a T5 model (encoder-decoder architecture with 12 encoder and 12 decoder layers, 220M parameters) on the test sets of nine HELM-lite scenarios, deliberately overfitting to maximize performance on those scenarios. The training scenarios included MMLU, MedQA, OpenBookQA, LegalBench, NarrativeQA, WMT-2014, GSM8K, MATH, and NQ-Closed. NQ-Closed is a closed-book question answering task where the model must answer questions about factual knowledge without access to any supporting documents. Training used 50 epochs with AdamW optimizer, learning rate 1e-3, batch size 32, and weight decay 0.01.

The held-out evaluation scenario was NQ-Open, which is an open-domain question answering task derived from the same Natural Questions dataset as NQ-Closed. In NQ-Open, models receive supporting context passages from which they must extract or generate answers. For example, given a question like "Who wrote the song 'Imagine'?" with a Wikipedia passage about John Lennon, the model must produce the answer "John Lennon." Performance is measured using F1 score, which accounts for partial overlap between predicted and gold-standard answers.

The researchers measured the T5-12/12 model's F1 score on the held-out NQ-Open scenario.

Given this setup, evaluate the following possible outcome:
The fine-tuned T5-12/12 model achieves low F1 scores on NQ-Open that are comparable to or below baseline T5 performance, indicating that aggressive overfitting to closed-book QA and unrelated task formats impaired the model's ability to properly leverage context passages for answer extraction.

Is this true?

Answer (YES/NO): NO